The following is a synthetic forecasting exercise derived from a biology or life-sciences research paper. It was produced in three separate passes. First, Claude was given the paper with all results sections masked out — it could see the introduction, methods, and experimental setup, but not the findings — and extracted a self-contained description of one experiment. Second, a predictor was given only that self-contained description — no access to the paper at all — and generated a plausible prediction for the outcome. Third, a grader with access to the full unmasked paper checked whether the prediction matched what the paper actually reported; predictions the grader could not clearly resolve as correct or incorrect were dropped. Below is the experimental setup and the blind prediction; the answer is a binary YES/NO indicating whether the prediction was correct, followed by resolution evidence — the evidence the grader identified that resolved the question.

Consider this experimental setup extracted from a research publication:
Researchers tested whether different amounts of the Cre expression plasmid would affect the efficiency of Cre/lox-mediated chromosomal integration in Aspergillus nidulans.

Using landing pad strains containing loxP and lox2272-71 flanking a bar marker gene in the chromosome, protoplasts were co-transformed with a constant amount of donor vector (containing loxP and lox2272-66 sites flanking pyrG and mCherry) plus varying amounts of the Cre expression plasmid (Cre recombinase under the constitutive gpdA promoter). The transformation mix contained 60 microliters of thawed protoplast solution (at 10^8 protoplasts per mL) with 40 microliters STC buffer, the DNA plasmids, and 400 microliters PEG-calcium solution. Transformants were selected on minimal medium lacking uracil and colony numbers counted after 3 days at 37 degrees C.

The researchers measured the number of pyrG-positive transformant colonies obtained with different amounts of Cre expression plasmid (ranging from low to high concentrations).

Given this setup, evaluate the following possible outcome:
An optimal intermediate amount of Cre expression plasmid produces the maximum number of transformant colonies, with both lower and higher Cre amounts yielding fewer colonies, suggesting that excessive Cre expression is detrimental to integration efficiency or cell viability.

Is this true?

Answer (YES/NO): NO